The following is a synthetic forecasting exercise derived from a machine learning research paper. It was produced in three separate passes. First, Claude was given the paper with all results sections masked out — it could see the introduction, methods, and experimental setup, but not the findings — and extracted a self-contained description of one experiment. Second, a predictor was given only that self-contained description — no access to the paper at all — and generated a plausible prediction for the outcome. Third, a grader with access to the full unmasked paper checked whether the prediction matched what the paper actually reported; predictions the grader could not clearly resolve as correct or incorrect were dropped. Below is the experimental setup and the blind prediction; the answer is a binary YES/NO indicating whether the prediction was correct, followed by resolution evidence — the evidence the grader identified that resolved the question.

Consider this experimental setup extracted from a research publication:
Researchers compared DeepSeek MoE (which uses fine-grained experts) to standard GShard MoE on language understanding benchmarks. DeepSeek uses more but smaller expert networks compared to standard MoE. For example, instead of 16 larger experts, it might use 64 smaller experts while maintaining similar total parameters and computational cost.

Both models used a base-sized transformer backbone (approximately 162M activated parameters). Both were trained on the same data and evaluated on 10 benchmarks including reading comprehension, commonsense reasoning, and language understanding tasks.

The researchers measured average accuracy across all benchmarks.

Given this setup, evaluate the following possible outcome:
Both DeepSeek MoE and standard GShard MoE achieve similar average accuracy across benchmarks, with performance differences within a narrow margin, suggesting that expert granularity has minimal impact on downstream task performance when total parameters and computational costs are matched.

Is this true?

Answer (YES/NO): NO